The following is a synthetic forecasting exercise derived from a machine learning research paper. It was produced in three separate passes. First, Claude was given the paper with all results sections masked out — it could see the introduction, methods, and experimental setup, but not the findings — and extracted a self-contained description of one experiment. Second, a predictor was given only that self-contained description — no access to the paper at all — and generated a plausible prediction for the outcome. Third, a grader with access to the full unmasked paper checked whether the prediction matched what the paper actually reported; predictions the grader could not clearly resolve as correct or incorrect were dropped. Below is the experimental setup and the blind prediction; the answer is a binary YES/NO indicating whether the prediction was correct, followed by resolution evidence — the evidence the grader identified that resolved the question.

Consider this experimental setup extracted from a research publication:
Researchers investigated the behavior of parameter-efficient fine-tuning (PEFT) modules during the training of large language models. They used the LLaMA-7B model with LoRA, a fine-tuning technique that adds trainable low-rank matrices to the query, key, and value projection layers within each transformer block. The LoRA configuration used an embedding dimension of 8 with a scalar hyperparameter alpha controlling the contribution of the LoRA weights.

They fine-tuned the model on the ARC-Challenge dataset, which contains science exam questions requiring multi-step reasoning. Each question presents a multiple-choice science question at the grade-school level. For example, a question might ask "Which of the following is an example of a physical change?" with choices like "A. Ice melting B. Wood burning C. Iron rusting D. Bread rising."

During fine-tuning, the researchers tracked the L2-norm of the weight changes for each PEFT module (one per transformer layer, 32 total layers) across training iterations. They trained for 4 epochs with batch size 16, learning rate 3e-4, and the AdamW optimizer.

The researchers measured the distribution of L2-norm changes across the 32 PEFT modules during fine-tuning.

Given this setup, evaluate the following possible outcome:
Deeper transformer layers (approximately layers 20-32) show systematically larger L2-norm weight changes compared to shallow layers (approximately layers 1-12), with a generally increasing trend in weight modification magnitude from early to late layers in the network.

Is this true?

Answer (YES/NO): NO